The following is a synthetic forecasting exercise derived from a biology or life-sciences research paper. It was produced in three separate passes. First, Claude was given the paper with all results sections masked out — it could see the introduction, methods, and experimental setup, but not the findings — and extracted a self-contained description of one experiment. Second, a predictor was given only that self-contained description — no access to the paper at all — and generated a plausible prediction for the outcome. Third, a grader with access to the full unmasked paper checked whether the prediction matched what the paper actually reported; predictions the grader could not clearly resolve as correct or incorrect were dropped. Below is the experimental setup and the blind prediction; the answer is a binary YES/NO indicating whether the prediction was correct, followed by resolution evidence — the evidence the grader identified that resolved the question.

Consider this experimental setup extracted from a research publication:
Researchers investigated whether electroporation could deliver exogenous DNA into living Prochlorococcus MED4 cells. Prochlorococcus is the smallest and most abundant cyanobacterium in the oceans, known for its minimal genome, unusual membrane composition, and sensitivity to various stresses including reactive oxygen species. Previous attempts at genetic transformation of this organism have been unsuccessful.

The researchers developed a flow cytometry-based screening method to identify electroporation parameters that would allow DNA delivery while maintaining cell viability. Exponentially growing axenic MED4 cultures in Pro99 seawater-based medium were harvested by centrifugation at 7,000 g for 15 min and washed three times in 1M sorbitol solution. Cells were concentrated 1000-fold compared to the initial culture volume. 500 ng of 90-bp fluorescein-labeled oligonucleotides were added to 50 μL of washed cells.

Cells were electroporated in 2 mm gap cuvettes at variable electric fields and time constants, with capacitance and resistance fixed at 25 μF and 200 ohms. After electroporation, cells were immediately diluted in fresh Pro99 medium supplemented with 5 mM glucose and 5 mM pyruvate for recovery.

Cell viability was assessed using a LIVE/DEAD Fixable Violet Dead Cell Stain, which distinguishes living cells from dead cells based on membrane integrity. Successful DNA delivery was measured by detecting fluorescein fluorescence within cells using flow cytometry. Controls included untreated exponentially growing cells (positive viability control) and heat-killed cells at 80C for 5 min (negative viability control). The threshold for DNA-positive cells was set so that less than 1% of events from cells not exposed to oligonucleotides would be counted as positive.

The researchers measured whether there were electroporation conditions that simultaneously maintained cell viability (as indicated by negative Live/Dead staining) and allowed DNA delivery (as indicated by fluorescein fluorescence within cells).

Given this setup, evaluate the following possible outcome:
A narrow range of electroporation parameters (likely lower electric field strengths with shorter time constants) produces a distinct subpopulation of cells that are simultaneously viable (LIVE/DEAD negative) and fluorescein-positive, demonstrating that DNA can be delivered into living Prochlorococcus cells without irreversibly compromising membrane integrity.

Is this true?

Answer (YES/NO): NO